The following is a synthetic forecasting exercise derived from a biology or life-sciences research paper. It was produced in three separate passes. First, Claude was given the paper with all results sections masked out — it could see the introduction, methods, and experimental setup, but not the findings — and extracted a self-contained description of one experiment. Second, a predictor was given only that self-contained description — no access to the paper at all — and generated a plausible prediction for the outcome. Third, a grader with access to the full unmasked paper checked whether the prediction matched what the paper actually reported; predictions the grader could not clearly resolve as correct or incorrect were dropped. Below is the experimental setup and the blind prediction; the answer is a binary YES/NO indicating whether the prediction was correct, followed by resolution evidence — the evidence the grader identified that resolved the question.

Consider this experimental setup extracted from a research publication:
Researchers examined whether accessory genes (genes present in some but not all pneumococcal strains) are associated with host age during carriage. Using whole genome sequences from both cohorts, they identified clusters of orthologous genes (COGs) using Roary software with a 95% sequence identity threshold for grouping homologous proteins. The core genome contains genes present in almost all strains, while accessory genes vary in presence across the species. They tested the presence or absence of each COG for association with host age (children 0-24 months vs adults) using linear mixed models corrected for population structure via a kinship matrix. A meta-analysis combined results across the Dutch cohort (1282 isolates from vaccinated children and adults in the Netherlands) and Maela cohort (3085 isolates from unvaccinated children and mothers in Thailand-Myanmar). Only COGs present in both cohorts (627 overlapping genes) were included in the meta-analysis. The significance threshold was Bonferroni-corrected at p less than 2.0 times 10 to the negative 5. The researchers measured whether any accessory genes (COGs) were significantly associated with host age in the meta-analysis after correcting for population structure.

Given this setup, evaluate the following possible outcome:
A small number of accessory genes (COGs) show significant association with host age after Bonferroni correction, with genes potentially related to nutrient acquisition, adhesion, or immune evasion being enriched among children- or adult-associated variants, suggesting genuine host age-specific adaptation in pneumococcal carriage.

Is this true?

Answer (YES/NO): NO